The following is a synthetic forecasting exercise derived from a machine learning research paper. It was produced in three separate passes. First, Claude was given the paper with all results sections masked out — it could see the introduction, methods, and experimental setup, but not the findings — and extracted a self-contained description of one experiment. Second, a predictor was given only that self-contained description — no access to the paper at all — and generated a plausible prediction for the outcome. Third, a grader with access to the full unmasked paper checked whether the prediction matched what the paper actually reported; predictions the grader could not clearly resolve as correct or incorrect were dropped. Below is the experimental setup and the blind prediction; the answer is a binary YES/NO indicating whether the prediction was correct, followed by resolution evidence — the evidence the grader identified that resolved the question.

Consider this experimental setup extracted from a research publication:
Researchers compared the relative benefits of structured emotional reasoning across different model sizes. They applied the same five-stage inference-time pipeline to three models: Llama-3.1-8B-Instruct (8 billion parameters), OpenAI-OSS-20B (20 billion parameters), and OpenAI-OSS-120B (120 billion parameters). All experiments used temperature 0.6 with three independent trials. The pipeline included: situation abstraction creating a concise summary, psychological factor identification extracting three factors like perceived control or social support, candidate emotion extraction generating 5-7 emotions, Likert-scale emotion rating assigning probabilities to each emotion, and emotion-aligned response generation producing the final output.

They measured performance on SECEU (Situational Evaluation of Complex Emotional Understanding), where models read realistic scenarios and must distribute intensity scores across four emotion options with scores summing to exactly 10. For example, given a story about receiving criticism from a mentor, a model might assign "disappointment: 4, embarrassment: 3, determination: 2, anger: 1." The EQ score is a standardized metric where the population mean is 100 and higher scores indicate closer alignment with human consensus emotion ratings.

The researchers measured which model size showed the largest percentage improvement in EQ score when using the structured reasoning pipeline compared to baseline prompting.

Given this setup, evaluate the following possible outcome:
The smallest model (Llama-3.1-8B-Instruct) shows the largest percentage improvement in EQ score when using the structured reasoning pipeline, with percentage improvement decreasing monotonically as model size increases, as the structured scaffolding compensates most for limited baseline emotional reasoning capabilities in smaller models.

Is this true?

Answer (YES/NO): YES